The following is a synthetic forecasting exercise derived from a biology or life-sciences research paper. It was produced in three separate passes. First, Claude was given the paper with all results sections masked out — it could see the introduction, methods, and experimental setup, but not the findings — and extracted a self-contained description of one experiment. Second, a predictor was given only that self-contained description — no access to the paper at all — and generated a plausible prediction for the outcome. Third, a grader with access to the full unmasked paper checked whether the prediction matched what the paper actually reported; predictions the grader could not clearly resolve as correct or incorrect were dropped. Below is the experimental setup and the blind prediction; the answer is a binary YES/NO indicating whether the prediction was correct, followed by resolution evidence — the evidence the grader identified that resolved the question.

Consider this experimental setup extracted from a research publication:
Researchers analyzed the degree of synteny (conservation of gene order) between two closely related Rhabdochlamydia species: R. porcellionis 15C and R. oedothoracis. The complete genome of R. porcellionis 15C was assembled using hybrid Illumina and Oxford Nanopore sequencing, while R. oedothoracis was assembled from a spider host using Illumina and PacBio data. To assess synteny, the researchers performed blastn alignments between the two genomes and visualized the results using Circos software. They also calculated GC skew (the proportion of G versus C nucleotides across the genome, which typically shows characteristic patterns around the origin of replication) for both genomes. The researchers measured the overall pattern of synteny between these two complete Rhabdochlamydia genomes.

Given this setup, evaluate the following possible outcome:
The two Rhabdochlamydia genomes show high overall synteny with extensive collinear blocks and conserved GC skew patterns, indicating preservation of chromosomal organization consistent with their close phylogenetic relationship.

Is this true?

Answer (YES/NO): NO